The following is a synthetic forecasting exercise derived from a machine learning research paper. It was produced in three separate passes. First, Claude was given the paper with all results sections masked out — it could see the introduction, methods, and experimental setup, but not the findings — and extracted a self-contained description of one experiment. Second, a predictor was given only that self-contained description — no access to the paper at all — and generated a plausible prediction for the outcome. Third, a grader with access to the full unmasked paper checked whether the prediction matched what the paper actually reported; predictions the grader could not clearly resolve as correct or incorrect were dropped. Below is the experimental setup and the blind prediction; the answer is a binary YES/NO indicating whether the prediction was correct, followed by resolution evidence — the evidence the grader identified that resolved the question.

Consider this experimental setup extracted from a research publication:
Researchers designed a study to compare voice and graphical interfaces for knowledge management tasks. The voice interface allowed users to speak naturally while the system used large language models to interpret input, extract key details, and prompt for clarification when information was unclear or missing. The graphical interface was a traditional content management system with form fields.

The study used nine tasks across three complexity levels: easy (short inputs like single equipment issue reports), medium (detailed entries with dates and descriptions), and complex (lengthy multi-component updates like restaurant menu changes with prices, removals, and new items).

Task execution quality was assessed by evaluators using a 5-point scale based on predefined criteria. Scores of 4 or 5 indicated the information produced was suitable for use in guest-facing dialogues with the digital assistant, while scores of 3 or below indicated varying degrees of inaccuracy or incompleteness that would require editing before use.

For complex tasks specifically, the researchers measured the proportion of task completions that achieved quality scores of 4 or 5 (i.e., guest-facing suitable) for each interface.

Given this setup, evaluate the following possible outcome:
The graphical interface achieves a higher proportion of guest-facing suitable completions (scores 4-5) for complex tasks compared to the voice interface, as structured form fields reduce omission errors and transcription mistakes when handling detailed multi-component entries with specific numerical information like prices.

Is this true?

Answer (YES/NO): NO